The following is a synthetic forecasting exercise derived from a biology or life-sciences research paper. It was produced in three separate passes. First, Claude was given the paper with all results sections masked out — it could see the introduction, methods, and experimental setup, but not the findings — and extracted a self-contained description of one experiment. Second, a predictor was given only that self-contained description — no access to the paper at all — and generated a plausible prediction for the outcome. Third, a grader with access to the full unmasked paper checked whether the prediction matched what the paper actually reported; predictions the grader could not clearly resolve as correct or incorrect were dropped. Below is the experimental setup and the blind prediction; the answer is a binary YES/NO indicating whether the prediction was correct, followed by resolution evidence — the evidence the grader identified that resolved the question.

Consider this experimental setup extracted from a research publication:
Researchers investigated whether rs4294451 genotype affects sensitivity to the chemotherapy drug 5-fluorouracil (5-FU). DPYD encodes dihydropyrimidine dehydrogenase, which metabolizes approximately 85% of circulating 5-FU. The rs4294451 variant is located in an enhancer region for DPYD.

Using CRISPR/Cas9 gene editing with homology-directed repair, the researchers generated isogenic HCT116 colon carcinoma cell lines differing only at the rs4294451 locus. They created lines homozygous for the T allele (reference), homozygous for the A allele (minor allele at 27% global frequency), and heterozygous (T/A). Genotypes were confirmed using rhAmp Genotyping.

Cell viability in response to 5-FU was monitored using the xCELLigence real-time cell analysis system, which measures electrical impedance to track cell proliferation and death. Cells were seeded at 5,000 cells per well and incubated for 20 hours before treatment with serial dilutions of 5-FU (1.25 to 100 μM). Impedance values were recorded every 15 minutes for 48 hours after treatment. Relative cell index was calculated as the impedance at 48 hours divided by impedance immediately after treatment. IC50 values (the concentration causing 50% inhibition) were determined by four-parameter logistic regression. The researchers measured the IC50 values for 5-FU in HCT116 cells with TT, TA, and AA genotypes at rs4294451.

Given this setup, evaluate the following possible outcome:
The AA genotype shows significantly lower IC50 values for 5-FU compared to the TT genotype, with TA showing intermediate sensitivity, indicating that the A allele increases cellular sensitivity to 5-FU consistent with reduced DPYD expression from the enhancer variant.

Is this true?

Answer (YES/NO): YES